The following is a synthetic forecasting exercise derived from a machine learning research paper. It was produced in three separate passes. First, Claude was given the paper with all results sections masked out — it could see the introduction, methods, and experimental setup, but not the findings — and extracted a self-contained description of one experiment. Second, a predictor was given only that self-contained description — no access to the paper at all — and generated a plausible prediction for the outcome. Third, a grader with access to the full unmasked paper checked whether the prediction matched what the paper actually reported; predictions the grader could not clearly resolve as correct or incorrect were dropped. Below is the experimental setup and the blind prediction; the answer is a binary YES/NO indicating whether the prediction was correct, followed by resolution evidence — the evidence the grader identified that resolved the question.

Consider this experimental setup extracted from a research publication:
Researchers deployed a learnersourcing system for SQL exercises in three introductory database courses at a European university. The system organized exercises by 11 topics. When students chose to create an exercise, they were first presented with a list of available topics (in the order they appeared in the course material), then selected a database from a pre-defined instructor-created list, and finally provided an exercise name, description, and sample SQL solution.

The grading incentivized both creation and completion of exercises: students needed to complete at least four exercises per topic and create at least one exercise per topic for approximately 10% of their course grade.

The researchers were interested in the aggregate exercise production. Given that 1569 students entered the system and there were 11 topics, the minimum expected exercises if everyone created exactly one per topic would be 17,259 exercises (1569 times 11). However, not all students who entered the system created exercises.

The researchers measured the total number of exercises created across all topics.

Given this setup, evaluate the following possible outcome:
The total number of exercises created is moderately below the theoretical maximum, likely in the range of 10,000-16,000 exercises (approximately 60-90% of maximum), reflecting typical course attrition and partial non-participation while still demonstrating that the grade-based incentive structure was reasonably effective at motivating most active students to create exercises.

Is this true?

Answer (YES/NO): YES